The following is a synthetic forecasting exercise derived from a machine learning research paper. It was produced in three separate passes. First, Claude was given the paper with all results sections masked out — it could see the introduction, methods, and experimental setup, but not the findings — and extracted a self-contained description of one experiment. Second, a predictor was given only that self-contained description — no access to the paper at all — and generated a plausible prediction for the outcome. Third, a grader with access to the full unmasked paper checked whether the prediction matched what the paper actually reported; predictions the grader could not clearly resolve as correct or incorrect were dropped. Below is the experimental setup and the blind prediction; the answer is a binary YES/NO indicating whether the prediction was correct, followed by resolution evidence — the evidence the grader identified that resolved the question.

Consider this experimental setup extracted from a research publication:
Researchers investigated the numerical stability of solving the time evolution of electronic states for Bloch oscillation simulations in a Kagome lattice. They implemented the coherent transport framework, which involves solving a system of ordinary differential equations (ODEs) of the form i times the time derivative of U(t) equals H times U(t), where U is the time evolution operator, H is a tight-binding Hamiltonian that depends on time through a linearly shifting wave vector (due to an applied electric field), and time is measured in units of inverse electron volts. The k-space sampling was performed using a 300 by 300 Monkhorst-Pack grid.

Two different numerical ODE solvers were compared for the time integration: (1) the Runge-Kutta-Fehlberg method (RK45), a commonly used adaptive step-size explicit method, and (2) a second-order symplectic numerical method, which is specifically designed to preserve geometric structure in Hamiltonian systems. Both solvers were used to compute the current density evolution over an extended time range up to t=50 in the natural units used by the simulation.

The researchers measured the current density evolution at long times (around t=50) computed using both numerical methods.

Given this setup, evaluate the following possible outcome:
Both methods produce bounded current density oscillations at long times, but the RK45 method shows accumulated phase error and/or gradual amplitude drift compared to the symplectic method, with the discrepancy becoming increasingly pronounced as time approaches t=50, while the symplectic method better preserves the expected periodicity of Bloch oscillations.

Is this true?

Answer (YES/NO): NO